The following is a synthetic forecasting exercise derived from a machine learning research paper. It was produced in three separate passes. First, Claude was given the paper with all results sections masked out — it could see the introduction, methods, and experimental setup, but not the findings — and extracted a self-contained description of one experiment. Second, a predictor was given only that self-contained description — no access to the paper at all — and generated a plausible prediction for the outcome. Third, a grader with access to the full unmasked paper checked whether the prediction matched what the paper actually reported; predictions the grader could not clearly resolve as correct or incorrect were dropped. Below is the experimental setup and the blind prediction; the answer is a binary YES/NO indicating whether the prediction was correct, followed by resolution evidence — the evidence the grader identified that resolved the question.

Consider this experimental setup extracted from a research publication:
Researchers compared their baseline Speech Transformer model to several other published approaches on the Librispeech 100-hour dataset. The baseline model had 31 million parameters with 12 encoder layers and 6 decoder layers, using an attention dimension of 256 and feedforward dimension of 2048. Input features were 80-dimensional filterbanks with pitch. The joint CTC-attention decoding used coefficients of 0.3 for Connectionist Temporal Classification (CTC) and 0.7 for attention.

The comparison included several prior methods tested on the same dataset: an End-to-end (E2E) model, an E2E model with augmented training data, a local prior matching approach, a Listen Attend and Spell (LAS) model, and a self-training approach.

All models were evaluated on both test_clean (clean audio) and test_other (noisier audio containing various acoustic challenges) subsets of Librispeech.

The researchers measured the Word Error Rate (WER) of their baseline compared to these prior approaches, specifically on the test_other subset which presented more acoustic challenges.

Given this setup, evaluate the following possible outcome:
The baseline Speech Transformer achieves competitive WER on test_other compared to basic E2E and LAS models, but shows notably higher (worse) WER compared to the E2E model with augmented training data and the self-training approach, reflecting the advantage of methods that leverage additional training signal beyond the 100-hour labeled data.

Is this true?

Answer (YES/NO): NO